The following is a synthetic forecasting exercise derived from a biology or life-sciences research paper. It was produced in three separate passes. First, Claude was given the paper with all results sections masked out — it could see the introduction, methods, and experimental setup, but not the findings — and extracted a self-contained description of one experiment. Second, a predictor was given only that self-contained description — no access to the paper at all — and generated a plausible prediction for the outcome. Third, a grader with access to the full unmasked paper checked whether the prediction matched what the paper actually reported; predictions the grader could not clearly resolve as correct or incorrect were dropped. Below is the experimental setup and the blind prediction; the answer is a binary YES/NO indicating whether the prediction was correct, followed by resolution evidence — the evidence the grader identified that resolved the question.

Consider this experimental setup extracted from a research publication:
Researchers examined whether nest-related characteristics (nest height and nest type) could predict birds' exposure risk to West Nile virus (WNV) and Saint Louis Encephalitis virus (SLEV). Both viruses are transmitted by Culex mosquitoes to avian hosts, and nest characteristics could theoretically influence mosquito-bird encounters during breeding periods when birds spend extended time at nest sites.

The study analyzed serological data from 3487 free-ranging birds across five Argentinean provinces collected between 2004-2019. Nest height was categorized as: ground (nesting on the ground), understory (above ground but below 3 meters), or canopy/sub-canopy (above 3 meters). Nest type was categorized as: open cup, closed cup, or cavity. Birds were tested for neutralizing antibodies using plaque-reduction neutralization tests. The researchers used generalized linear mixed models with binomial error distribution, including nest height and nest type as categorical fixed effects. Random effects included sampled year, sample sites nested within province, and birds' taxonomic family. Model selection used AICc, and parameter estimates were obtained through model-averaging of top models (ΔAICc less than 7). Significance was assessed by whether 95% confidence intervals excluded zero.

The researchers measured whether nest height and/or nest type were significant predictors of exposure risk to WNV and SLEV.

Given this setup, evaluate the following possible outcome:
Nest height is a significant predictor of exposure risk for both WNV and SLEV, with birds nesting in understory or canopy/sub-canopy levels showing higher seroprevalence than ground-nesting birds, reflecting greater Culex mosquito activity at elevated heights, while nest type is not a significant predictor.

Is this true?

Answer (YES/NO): NO